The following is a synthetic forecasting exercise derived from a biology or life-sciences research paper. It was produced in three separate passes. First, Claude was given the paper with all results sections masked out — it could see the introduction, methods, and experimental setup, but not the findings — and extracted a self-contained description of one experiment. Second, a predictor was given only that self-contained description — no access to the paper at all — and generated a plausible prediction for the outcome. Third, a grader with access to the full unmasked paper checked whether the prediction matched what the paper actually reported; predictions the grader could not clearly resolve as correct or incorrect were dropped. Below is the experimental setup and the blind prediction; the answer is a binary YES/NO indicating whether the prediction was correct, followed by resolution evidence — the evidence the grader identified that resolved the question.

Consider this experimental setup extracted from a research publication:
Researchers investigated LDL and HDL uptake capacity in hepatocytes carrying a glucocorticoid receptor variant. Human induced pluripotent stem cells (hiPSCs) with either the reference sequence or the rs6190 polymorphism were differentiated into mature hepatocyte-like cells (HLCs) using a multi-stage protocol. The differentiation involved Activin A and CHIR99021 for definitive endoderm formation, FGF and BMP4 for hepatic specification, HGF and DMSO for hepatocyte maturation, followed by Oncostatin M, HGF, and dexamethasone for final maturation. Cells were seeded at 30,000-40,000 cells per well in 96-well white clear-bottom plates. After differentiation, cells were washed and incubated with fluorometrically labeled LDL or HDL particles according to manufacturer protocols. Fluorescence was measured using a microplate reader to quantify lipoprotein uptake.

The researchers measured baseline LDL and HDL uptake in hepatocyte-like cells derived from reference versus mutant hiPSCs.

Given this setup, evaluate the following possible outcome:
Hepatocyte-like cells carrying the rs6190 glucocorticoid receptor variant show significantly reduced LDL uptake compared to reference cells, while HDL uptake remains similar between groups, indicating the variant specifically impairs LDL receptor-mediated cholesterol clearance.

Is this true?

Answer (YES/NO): NO